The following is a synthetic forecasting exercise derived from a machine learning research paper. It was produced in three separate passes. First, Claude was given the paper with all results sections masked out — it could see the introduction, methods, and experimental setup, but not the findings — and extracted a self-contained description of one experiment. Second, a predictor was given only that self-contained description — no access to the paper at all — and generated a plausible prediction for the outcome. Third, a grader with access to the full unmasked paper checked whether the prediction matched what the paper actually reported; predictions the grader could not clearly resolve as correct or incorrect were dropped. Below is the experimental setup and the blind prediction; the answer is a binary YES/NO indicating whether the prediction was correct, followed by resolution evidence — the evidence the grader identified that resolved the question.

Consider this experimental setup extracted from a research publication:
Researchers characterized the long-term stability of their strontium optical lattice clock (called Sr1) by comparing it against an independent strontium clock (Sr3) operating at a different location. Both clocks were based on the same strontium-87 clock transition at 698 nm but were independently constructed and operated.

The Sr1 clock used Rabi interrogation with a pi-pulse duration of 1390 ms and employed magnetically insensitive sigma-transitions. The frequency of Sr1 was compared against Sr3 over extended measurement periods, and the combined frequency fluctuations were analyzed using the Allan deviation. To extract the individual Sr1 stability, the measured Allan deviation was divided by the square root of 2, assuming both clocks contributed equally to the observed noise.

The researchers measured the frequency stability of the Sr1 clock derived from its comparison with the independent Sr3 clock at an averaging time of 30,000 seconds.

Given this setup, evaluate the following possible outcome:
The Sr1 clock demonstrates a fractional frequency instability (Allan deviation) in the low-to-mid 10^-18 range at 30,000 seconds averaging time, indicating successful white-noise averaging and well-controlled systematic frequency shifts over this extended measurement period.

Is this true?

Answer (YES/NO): NO